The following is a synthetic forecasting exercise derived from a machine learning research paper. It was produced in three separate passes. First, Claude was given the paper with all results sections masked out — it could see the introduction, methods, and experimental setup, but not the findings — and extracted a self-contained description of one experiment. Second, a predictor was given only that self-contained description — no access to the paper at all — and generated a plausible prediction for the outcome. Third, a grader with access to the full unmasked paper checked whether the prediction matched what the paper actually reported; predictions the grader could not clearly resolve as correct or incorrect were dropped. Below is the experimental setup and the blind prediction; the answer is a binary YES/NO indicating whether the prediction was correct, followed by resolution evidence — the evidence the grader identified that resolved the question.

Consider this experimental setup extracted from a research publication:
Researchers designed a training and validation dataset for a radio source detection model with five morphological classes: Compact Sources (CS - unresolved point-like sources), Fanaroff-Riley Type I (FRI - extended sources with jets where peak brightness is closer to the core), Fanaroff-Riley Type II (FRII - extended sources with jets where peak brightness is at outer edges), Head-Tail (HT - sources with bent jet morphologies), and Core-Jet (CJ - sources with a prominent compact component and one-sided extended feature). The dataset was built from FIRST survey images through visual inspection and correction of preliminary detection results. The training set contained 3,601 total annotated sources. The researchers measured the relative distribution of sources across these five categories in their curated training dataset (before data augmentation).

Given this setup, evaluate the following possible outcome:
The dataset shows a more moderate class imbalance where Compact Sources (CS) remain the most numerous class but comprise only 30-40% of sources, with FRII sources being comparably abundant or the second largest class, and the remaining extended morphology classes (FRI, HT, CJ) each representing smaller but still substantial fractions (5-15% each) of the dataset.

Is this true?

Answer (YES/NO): NO